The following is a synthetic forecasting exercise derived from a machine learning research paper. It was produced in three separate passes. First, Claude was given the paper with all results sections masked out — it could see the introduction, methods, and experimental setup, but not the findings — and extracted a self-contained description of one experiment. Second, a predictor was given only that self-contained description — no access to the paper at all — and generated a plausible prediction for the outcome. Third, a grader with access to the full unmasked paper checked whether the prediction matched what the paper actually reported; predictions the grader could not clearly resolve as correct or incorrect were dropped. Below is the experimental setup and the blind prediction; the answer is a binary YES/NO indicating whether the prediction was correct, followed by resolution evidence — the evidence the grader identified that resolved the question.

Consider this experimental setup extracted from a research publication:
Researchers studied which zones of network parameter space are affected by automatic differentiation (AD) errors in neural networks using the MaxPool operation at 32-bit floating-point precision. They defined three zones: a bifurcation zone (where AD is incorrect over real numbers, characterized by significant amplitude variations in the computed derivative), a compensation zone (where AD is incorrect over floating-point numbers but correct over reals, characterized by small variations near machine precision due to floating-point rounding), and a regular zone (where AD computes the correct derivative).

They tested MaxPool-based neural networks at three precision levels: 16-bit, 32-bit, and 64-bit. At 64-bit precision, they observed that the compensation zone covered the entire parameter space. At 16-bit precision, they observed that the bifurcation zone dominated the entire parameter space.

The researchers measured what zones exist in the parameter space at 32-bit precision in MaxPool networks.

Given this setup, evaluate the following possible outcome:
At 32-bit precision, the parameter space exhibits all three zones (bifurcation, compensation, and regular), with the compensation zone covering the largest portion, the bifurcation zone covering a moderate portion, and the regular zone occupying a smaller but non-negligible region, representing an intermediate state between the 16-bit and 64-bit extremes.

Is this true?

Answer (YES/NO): NO